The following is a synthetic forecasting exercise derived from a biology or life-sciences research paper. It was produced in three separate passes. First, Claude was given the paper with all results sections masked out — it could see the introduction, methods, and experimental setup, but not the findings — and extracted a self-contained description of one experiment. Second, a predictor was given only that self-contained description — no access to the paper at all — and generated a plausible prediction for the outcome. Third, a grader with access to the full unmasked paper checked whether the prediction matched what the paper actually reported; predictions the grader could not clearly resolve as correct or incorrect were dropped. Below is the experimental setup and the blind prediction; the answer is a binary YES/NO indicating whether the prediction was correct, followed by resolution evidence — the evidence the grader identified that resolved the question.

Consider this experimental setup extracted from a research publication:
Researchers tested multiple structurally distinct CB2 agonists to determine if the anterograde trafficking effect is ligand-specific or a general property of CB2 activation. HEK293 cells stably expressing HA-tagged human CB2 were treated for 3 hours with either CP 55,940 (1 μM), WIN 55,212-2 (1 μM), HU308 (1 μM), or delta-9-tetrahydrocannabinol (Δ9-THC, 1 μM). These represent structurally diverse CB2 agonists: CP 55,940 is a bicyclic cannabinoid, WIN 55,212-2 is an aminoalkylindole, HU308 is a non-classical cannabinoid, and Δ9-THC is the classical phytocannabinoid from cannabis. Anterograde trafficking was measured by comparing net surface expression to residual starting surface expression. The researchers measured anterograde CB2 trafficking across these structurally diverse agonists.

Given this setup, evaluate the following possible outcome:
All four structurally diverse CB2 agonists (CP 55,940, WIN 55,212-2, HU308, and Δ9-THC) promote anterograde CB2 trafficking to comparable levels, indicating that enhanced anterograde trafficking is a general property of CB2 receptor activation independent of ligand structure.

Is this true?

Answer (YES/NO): NO